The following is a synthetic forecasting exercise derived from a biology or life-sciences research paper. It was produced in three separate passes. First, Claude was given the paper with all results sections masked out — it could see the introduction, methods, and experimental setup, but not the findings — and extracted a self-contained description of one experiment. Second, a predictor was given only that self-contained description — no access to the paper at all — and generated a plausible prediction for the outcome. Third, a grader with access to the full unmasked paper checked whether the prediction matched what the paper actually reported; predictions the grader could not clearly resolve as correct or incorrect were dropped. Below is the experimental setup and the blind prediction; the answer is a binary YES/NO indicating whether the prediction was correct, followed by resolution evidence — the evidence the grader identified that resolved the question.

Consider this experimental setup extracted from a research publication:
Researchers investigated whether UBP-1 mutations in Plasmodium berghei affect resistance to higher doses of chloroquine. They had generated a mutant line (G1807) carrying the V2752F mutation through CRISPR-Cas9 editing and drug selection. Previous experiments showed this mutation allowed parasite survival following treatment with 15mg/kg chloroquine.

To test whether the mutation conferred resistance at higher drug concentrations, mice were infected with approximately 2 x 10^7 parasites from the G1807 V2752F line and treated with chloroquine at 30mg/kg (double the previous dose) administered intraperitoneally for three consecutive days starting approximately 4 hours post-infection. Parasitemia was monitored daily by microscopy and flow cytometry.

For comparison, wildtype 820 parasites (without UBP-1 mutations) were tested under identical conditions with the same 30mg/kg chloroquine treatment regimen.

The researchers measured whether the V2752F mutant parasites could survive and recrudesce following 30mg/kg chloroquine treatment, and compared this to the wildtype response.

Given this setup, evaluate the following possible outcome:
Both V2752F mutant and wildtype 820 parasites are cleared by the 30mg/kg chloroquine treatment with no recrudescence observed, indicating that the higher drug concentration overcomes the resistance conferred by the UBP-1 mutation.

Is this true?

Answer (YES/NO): NO